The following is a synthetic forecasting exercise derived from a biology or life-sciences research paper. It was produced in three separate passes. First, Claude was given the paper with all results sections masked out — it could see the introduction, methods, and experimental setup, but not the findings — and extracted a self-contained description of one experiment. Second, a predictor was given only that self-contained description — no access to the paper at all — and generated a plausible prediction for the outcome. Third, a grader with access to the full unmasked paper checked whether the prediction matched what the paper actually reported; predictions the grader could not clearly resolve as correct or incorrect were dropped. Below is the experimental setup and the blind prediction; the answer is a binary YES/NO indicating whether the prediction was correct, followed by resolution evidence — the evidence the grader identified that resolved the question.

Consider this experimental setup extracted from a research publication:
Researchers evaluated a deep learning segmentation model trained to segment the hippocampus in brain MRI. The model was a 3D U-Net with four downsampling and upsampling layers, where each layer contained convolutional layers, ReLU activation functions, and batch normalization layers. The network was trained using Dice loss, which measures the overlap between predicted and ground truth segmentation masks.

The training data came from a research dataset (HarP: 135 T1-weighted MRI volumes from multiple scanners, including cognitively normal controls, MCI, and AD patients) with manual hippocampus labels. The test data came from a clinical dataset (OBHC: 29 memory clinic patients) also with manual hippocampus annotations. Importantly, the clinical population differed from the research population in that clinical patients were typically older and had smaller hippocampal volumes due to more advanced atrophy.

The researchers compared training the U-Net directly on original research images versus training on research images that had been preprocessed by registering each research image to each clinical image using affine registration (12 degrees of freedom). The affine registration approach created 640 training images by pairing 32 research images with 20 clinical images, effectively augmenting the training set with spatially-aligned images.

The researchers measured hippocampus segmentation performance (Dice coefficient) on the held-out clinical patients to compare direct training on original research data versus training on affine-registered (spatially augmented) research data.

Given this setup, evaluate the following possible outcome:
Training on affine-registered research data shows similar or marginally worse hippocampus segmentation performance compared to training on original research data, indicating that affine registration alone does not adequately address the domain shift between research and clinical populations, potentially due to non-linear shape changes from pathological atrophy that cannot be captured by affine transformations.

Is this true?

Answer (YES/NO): NO